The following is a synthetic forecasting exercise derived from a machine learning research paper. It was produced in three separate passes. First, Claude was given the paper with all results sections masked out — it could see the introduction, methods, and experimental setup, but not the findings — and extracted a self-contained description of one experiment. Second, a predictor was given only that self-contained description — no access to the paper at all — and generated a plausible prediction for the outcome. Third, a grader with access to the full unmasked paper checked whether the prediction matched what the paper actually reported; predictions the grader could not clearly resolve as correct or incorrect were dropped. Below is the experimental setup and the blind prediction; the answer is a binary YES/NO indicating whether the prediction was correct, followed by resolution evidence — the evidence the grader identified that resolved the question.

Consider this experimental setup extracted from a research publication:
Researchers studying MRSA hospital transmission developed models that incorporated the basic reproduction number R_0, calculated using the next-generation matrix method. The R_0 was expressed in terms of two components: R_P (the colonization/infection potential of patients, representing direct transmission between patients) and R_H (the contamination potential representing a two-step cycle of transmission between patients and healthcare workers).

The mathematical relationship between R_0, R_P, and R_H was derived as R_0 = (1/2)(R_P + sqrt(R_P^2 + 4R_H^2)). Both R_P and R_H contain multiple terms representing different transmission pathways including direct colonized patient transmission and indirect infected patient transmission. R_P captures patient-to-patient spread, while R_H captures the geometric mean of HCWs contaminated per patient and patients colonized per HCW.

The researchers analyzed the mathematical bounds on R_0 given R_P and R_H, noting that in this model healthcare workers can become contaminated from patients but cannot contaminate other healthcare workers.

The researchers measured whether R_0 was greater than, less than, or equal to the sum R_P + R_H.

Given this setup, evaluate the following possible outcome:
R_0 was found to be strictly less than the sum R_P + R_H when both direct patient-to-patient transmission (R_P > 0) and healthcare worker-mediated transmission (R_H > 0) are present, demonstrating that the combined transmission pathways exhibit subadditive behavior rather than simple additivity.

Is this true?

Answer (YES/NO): YES